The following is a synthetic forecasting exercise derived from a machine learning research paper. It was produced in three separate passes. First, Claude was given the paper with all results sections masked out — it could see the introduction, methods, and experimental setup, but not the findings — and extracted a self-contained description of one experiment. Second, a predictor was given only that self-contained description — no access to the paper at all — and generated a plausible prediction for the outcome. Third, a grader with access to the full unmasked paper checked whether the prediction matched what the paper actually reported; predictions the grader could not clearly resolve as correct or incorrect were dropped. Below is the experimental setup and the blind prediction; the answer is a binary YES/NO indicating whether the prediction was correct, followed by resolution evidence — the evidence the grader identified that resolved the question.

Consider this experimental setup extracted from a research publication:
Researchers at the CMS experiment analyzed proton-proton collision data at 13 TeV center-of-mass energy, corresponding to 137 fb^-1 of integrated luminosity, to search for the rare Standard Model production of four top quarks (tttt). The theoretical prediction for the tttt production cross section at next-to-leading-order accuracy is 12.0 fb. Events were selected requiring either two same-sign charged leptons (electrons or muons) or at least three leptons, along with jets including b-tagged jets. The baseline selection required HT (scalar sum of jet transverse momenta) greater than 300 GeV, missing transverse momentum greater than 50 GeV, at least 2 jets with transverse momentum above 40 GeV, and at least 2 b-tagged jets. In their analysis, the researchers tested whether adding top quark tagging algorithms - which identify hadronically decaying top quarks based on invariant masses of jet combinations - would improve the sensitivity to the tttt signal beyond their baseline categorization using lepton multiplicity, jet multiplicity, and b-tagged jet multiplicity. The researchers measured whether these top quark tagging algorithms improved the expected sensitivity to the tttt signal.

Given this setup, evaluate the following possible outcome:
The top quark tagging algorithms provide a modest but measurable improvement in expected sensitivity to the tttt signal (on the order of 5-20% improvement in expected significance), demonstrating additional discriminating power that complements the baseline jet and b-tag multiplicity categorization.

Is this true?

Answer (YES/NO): NO